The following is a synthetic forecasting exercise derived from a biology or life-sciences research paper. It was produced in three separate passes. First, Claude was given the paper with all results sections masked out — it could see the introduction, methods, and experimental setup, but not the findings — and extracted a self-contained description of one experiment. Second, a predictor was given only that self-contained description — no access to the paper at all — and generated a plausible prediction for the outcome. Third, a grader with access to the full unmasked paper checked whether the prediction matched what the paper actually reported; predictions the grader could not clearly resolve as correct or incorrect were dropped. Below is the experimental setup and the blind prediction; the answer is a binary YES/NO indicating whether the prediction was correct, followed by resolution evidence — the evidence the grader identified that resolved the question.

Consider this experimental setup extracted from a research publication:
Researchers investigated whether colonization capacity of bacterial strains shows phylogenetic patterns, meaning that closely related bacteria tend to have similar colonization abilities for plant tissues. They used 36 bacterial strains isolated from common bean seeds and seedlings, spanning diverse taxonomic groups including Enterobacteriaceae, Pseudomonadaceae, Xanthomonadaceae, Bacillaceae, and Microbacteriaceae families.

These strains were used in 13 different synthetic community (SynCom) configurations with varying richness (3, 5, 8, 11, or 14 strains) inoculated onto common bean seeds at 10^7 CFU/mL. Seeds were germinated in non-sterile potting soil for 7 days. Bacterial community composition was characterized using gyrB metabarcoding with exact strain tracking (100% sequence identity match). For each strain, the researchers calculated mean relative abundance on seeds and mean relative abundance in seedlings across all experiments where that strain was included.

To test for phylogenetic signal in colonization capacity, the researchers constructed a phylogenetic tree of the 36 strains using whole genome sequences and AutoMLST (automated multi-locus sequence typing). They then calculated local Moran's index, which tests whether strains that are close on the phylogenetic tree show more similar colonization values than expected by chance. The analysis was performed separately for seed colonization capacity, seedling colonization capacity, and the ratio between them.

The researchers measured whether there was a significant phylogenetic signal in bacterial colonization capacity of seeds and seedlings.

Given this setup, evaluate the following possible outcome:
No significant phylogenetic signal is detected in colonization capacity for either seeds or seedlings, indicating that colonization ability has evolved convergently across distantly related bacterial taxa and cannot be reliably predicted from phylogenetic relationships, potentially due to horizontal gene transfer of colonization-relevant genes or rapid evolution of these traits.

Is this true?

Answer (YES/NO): NO